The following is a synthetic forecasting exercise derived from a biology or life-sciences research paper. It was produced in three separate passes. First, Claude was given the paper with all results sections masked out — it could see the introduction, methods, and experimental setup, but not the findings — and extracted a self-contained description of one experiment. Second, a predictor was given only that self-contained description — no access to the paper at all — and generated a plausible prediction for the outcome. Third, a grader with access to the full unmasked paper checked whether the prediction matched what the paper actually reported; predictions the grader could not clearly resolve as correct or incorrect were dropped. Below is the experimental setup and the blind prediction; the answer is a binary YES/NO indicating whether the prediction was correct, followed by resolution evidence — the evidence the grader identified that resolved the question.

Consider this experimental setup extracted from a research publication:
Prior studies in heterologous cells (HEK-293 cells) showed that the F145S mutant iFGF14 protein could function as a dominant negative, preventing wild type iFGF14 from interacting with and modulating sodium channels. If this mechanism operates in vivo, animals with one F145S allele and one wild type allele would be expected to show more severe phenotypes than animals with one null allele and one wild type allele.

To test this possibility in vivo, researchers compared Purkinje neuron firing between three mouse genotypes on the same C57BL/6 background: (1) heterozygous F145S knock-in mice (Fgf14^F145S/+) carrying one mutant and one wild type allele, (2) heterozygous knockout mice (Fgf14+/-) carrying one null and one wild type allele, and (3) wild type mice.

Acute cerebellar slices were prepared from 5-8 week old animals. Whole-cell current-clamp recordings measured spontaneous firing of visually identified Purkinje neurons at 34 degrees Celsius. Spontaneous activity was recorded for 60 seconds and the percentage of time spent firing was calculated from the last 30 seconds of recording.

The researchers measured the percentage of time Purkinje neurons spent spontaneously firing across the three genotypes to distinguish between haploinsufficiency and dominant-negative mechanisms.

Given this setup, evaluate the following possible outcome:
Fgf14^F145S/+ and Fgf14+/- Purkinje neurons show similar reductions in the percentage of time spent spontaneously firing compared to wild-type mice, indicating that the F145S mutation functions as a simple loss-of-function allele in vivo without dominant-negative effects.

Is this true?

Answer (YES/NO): YES